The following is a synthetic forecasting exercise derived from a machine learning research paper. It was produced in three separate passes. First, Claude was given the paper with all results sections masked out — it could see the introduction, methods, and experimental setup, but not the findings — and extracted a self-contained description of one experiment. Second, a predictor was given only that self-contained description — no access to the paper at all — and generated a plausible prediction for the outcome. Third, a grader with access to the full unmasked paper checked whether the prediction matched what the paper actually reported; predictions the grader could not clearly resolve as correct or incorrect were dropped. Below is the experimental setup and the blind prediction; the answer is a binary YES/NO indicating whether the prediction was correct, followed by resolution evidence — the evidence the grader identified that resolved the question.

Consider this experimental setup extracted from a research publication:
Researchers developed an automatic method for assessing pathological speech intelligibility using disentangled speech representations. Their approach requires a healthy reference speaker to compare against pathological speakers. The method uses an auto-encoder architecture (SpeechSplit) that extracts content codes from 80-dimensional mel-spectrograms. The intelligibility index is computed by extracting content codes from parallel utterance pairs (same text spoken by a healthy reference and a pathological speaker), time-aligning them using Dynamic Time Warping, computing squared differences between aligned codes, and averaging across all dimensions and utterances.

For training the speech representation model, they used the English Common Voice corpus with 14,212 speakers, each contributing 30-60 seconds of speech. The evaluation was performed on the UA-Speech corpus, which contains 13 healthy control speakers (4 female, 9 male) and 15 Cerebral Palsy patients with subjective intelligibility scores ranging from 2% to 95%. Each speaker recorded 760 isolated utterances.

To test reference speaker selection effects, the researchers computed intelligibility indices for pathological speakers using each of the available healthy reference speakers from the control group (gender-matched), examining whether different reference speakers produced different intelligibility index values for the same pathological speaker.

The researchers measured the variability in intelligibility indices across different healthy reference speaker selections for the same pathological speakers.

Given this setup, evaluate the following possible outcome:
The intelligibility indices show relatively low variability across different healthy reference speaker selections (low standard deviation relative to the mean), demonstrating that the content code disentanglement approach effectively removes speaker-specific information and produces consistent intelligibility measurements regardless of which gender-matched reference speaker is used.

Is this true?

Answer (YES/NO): YES